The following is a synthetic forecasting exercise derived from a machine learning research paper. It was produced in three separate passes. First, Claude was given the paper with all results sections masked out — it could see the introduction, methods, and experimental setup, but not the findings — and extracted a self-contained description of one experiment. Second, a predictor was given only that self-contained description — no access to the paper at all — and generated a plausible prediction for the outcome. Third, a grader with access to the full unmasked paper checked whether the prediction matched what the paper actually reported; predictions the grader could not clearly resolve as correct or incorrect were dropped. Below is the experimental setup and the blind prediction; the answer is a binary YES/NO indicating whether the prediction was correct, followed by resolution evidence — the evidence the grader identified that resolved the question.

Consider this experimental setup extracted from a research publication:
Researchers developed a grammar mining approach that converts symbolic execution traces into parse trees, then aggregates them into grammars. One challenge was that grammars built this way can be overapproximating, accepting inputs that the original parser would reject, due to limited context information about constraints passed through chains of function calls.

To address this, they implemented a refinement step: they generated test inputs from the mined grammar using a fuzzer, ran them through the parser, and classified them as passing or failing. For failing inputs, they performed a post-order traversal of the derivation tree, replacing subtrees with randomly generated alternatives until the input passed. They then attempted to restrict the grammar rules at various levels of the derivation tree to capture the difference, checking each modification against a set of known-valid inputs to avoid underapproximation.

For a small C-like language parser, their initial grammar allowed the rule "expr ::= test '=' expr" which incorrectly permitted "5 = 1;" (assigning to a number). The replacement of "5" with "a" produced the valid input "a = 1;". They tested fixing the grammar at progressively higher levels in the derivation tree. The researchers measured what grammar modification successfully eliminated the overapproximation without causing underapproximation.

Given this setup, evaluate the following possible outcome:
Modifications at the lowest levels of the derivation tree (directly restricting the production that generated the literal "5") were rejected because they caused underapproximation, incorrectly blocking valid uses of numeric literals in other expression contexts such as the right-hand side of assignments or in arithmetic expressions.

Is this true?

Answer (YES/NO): YES